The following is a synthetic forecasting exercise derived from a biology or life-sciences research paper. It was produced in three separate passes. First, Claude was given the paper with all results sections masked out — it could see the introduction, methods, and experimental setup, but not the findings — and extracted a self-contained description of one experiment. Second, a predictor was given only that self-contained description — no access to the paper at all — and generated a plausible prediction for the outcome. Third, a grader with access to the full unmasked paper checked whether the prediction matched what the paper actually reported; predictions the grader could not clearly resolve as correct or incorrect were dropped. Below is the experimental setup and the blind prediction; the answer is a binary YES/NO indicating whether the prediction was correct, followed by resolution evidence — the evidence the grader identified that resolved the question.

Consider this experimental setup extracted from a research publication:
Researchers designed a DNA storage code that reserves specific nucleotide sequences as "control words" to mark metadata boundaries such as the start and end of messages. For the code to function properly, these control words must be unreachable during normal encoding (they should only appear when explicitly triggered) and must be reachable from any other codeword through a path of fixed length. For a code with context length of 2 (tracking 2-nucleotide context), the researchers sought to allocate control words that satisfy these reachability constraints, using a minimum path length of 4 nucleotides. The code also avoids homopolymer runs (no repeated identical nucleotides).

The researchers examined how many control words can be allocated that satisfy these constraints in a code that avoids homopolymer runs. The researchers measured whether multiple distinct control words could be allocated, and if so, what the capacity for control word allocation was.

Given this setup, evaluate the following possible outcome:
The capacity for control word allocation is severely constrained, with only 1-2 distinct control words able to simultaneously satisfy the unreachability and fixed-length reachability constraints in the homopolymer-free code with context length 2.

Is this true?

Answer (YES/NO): YES